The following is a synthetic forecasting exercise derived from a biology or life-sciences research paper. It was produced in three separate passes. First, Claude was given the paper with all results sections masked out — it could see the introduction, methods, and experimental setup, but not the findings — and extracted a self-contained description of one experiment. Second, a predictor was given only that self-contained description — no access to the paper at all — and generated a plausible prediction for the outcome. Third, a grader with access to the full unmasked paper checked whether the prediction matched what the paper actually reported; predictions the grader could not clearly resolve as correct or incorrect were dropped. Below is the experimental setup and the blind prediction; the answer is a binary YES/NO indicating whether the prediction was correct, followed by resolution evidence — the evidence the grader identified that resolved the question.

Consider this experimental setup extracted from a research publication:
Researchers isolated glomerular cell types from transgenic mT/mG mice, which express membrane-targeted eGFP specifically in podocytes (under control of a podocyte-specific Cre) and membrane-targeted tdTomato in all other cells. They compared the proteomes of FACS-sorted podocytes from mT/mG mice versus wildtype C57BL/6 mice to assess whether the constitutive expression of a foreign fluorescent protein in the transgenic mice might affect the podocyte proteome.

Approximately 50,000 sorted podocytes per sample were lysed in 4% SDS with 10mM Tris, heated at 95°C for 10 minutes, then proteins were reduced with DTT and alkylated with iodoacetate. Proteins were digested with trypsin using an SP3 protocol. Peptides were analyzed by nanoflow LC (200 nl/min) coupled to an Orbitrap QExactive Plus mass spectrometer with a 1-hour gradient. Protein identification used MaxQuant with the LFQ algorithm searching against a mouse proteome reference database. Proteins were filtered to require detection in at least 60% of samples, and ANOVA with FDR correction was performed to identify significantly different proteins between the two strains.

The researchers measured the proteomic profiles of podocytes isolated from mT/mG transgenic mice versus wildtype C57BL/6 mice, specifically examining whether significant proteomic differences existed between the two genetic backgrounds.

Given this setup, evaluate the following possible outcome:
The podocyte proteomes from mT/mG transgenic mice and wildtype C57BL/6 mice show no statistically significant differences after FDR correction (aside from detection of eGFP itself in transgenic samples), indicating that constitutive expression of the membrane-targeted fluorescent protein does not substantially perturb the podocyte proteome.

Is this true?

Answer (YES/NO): NO